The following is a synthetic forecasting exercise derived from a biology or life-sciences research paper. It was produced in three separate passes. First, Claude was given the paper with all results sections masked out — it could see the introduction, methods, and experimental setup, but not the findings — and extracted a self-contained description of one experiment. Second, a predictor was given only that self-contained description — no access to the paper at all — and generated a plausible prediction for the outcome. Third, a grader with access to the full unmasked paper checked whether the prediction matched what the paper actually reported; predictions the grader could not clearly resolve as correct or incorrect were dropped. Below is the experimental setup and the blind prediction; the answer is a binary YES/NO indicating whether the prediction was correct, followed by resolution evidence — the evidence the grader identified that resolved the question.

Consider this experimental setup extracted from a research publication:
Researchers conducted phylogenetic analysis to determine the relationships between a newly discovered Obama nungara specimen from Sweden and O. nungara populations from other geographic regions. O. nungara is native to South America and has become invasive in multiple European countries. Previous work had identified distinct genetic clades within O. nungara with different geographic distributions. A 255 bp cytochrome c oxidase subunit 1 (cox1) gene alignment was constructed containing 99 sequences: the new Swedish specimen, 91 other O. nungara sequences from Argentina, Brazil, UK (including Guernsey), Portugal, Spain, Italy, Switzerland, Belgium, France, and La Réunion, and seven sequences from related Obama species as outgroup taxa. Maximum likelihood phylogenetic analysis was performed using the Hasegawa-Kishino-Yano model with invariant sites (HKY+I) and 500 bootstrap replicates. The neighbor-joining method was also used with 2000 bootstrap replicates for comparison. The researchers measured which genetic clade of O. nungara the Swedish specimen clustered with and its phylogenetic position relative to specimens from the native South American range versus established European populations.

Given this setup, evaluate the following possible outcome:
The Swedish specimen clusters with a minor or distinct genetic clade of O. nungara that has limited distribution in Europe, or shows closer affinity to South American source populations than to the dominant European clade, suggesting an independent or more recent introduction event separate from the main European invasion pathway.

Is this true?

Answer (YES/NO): NO